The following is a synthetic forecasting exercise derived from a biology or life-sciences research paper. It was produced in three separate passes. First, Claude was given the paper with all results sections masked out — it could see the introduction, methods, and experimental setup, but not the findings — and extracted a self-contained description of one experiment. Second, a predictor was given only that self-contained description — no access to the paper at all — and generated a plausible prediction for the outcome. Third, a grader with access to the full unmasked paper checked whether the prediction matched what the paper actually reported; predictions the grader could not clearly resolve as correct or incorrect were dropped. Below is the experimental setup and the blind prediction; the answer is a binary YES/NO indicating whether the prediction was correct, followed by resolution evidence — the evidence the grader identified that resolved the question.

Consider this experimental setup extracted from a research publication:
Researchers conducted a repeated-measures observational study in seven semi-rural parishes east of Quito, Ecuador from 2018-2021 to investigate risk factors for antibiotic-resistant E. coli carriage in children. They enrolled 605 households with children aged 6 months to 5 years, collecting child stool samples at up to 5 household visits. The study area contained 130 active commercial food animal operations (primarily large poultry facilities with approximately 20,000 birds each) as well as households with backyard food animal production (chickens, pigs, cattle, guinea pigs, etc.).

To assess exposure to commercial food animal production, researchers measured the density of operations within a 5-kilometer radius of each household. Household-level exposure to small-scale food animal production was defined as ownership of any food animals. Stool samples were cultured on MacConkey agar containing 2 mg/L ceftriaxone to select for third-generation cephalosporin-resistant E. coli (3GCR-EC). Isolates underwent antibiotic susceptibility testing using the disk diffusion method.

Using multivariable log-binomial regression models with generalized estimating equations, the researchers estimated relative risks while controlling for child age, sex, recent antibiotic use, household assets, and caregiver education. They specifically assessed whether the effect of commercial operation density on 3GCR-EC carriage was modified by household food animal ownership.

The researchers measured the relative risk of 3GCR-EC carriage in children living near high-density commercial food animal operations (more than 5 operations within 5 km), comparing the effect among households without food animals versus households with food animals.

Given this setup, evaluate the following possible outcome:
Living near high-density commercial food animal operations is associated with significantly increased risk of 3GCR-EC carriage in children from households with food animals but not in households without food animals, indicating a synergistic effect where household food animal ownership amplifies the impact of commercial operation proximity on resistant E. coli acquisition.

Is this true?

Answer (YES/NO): NO